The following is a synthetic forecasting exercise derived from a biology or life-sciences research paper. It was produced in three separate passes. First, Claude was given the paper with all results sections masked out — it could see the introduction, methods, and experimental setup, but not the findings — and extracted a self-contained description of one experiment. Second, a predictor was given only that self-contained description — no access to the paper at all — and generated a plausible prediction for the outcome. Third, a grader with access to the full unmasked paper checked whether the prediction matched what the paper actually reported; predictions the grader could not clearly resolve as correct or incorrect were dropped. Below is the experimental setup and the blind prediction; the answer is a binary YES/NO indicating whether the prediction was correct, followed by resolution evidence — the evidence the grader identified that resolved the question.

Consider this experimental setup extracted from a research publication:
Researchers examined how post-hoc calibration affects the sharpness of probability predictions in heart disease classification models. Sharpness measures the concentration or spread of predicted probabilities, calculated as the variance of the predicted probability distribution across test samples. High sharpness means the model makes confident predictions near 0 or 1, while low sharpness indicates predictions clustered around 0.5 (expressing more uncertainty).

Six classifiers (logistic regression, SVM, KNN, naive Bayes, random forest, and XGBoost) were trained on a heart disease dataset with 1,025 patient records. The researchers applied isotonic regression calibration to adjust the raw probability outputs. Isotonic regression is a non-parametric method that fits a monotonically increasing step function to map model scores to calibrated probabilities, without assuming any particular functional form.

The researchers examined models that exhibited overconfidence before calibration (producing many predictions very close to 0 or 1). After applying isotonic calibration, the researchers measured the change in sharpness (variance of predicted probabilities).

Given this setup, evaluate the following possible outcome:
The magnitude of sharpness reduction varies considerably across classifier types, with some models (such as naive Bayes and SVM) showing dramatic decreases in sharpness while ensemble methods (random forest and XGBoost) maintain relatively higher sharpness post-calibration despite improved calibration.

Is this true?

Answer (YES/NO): NO